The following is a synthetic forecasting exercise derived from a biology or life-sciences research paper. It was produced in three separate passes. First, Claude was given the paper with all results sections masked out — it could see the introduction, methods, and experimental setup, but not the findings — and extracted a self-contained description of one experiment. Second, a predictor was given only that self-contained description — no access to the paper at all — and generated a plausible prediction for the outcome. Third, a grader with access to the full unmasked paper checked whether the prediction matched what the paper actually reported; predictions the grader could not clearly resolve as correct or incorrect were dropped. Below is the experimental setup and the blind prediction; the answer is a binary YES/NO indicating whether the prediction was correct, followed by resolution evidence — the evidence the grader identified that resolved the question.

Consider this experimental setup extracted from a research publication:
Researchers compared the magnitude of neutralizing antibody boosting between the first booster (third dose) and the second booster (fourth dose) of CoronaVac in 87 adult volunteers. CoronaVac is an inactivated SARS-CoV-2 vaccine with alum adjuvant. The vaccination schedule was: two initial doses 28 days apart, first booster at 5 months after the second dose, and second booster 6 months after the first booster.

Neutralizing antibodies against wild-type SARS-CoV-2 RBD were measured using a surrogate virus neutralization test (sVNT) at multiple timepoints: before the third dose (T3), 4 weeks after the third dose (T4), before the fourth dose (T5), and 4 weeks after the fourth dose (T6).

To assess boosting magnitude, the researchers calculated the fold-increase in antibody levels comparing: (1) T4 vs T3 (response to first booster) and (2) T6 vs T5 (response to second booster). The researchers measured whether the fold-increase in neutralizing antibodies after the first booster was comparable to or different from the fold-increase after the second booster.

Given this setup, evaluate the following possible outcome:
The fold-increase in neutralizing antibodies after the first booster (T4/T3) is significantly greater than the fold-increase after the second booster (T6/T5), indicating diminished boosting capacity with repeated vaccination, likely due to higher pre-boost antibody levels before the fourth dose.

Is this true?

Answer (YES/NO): YES